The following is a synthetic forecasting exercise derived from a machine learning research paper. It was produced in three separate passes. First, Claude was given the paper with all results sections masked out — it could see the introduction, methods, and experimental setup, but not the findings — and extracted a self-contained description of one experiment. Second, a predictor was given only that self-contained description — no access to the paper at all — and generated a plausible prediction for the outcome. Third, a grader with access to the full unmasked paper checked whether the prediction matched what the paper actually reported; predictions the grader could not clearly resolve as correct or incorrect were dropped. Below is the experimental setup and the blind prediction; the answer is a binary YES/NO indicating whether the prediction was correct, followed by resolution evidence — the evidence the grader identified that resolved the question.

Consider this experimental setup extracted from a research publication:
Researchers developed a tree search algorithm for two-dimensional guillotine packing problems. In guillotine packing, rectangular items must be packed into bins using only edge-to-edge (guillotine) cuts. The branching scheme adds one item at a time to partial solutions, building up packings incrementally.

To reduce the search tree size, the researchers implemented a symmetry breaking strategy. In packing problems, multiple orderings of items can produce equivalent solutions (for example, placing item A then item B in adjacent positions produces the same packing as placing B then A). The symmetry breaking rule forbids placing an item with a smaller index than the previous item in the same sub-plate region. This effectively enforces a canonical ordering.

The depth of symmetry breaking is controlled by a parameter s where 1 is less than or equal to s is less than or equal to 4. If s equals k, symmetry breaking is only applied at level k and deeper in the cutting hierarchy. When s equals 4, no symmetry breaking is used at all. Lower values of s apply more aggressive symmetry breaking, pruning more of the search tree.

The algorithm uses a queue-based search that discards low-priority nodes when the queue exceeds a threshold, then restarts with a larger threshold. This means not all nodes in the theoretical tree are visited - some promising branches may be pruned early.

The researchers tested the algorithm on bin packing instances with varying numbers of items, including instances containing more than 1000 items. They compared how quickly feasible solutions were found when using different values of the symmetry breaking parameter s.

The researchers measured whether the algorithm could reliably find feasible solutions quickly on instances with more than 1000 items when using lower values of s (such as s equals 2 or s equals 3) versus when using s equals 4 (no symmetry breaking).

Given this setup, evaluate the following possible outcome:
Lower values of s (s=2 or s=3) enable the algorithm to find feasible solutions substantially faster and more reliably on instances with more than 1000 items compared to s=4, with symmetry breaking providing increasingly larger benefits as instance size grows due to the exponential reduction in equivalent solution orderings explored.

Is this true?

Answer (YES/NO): NO